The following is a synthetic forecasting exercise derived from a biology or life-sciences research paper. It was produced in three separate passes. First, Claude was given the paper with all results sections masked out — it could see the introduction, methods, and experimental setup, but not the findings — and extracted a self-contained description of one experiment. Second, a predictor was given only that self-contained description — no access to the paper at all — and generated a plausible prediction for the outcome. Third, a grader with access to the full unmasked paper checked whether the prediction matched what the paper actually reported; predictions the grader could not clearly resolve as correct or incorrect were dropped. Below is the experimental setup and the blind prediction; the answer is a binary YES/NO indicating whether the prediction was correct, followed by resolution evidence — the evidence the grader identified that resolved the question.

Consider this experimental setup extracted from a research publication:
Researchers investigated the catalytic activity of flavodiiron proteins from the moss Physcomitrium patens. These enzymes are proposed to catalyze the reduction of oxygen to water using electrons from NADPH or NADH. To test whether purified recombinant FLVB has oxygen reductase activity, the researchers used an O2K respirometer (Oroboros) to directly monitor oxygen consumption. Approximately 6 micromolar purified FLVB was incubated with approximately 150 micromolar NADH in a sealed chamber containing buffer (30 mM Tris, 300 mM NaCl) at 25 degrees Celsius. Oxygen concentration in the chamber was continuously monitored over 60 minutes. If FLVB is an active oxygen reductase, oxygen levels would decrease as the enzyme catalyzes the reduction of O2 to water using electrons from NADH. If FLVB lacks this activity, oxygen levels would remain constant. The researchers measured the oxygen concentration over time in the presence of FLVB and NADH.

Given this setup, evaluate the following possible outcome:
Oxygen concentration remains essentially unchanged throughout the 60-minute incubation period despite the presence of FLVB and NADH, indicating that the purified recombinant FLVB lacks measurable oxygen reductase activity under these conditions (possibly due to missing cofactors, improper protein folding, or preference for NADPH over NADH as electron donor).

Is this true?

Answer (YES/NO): NO